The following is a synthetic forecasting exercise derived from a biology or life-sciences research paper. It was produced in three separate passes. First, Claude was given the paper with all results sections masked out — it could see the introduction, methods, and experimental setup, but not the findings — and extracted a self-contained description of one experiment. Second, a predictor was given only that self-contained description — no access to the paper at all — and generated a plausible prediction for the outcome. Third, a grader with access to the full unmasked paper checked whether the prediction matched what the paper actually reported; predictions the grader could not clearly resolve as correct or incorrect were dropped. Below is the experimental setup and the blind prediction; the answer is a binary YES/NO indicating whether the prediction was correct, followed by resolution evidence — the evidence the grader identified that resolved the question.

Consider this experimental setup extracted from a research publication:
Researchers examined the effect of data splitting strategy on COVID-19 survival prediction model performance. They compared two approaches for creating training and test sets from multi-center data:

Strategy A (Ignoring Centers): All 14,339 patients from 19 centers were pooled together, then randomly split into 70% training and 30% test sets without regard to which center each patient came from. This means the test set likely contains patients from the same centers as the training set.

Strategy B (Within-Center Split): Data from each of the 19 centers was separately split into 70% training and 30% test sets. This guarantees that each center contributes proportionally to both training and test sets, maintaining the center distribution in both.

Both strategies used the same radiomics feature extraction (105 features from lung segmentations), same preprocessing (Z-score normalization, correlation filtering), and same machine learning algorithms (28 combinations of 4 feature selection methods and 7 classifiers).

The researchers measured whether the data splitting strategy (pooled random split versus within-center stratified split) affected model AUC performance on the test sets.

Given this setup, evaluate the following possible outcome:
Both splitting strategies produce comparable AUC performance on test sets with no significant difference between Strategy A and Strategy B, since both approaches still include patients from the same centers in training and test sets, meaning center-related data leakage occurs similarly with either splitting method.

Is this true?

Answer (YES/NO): YES